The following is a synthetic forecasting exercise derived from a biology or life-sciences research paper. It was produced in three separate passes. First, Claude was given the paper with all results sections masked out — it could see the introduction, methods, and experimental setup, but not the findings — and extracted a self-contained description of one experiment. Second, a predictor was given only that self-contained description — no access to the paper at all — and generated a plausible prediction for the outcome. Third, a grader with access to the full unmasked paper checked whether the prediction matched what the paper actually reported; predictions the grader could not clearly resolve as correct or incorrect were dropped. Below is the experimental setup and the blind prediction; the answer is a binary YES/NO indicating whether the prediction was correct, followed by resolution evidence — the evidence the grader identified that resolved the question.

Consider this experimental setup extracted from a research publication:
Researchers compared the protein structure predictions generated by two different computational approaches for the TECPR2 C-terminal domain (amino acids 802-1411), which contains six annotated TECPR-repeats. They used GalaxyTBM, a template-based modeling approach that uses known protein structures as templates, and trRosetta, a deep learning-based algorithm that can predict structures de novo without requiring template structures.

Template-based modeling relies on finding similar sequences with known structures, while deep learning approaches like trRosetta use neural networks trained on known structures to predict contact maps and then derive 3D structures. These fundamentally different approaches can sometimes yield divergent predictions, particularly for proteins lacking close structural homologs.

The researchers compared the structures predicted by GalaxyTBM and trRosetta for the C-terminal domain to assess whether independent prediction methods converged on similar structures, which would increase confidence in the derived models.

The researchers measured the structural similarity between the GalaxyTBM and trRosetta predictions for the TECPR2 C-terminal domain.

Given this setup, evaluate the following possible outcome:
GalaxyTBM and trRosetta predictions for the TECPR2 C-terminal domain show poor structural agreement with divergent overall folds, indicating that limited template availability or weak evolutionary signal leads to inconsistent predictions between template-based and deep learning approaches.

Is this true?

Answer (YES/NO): NO